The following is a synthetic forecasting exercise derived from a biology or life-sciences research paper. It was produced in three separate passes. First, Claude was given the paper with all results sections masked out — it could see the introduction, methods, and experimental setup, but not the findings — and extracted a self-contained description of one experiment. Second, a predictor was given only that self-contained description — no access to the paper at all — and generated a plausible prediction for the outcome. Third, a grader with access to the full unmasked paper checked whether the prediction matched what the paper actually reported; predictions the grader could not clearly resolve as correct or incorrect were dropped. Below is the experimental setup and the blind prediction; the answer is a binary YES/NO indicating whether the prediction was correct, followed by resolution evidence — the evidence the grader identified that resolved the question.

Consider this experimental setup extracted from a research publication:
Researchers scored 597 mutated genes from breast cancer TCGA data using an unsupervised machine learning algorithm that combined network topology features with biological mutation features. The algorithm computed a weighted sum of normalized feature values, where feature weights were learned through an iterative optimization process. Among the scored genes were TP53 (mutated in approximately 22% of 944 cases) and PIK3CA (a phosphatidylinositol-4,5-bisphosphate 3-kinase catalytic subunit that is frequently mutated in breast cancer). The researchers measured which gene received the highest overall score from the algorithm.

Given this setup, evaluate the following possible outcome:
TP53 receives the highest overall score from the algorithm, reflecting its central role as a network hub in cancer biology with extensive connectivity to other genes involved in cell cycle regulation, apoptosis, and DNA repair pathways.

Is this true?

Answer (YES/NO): NO